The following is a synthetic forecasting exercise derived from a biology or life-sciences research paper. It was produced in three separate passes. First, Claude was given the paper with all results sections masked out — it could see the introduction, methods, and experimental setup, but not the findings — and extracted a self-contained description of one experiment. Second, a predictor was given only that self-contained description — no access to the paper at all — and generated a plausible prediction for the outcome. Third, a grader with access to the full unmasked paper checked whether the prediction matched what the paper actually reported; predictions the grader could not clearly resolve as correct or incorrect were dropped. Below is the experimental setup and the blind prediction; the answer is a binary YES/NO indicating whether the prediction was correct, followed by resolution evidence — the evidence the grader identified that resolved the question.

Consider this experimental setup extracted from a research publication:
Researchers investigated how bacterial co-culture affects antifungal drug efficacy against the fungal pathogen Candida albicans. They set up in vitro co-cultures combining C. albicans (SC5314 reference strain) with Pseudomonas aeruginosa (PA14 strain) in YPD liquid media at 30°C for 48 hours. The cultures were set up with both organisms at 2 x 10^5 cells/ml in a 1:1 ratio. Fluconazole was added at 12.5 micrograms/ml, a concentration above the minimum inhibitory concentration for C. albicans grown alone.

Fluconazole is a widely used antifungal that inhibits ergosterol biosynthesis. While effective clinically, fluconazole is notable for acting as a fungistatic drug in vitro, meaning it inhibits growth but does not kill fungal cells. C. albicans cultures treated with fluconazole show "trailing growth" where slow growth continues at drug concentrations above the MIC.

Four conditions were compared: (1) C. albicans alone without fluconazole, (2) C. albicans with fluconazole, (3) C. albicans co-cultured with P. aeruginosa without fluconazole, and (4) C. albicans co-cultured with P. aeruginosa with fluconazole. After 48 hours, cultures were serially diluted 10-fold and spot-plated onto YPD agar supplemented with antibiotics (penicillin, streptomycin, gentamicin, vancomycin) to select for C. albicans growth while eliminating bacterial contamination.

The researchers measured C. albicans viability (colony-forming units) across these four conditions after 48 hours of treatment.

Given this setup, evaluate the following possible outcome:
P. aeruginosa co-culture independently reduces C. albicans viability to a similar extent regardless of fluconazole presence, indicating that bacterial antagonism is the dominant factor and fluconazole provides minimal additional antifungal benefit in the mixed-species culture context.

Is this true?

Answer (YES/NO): NO